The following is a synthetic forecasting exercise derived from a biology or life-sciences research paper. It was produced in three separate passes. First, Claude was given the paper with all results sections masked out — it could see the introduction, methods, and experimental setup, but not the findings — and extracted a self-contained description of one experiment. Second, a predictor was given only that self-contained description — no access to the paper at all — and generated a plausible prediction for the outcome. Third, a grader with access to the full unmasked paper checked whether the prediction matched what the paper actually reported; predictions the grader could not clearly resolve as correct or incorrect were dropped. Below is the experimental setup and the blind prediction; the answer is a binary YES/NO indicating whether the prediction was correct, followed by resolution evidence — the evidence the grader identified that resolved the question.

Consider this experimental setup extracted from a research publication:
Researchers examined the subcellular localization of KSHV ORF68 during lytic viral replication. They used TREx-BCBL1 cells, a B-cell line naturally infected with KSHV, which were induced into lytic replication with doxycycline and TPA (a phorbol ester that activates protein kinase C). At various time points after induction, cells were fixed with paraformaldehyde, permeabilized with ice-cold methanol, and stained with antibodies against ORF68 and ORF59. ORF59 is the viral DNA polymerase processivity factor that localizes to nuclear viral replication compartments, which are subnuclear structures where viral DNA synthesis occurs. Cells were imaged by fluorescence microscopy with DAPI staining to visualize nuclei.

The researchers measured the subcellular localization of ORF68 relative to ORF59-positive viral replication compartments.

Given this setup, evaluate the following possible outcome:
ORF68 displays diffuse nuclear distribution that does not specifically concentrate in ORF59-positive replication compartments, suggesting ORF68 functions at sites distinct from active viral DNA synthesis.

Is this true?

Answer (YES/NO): NO